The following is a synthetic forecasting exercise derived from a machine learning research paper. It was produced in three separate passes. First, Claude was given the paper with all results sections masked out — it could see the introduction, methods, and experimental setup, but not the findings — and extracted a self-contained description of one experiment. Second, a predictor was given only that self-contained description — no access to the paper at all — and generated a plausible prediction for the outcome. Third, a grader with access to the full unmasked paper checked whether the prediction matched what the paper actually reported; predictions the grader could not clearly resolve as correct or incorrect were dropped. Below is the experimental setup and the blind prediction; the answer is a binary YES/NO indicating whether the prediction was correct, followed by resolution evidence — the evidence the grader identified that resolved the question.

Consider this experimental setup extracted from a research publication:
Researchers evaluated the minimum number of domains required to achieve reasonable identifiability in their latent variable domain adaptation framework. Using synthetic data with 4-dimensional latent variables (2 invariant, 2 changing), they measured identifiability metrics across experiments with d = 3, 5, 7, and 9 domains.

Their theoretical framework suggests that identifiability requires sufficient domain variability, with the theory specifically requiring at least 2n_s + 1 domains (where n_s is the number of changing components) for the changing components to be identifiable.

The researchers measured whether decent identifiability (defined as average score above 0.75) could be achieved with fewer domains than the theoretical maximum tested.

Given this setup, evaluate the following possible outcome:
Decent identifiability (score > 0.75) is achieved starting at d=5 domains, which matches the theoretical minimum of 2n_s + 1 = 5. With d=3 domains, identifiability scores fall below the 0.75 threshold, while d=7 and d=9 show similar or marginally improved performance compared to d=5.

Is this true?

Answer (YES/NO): NO